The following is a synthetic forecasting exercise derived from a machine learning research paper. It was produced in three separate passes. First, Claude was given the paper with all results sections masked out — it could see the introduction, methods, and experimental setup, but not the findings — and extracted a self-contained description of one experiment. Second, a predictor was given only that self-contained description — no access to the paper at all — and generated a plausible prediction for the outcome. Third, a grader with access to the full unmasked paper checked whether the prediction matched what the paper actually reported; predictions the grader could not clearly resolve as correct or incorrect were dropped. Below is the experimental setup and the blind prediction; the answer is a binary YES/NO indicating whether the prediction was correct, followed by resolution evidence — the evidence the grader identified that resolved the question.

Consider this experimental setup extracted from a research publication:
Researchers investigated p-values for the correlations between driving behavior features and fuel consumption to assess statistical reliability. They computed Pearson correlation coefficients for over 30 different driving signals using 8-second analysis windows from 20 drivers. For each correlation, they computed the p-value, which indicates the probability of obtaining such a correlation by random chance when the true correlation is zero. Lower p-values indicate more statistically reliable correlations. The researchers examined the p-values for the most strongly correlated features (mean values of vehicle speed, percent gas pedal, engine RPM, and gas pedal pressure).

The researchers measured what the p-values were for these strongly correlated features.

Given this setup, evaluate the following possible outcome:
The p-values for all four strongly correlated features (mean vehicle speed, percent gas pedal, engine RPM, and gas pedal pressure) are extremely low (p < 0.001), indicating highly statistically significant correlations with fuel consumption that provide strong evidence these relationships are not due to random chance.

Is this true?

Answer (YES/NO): YES